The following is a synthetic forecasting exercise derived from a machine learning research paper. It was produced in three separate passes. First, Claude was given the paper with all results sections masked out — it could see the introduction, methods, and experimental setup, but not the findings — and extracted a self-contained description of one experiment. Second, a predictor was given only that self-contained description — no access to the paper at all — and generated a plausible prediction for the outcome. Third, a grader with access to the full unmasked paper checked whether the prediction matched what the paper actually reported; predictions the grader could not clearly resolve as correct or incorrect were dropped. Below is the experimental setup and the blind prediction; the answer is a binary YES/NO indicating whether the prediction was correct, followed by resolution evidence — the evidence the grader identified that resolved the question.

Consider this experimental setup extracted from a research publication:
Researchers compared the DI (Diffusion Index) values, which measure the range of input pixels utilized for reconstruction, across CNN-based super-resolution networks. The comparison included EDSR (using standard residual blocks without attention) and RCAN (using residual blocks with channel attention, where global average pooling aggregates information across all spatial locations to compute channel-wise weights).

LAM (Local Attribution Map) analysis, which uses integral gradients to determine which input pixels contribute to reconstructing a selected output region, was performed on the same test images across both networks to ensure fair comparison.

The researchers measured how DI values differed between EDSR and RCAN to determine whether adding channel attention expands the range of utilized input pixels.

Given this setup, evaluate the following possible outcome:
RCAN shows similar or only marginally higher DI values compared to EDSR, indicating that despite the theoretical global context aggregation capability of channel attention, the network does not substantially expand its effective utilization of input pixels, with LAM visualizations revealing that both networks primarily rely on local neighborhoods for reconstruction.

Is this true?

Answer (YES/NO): NO